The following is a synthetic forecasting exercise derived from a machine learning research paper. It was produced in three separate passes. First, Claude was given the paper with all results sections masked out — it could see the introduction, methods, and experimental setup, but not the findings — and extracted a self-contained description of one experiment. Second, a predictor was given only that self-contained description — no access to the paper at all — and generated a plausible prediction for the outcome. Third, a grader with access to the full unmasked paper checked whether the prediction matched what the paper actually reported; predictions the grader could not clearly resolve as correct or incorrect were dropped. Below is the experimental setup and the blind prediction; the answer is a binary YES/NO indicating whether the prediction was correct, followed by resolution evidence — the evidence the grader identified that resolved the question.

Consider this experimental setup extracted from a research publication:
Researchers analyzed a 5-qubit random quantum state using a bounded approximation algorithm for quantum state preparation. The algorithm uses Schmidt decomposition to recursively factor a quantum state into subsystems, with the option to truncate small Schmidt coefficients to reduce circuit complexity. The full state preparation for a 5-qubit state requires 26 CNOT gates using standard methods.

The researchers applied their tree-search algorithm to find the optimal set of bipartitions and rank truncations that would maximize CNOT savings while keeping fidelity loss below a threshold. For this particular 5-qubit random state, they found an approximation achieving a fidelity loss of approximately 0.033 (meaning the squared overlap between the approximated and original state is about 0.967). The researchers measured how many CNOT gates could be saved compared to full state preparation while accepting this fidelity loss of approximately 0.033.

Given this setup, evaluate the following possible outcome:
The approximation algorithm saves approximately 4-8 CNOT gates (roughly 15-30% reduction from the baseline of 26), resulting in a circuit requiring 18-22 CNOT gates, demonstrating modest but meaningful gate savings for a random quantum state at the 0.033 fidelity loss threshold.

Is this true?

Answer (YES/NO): NO